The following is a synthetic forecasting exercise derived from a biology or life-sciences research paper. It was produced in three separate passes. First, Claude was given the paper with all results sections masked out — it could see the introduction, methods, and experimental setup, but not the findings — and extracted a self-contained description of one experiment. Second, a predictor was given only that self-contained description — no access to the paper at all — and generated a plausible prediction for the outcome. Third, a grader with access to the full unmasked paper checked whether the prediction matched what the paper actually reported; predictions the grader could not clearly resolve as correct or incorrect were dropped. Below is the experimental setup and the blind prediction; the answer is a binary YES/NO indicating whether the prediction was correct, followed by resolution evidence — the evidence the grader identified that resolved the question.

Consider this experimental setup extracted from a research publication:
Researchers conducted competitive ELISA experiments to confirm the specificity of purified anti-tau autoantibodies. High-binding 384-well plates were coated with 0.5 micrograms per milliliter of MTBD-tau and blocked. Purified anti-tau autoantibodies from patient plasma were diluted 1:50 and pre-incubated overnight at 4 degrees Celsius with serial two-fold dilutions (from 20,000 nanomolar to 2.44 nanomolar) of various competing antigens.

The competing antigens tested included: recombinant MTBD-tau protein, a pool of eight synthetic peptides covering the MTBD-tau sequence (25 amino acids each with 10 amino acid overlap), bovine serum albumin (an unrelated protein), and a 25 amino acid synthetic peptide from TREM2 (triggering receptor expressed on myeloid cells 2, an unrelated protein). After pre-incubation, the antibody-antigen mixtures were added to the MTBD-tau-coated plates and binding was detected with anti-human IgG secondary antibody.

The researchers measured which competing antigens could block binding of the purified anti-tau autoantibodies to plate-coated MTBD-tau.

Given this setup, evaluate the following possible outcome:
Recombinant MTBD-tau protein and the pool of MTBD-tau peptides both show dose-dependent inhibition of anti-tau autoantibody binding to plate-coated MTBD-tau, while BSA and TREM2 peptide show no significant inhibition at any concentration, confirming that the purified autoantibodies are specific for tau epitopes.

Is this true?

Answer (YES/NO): YES